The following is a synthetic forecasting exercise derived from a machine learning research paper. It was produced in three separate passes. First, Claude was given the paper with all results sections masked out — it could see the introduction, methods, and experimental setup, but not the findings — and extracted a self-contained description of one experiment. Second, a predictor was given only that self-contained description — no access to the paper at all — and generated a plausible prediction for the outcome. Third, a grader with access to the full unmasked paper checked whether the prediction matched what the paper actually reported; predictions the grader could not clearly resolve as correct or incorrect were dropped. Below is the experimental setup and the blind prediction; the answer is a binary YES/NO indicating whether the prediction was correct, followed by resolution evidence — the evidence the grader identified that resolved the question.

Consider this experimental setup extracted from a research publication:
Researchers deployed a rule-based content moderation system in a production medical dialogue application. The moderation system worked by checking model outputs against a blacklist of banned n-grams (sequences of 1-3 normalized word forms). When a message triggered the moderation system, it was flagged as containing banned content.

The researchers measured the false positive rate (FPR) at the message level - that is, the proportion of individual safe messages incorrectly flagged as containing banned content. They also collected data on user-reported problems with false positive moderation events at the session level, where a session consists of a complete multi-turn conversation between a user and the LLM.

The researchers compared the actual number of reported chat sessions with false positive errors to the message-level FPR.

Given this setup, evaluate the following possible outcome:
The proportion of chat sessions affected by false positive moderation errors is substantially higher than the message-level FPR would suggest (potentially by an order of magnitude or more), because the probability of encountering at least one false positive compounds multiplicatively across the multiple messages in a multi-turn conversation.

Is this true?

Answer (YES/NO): NO